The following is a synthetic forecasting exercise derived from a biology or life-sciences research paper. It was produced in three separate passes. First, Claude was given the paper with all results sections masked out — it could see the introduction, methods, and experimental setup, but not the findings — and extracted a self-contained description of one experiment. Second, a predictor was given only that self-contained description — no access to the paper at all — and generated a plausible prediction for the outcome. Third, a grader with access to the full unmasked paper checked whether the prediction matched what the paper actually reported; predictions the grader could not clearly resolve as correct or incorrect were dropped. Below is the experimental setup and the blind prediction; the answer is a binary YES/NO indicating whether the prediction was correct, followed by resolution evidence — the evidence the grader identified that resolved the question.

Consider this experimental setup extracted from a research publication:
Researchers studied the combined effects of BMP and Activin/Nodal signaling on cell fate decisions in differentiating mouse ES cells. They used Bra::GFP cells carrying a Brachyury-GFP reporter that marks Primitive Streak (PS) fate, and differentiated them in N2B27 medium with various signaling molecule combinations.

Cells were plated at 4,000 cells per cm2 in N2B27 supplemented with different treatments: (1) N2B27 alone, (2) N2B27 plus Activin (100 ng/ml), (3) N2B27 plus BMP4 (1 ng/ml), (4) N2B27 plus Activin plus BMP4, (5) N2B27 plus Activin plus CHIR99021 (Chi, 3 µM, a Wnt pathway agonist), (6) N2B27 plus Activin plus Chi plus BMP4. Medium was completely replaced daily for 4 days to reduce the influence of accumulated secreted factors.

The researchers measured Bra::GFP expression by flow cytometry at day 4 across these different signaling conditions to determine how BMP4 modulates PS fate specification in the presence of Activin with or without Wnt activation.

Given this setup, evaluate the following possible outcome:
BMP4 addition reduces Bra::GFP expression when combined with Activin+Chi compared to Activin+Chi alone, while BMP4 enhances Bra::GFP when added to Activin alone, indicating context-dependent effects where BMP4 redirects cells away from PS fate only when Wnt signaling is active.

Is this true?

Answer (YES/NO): NO